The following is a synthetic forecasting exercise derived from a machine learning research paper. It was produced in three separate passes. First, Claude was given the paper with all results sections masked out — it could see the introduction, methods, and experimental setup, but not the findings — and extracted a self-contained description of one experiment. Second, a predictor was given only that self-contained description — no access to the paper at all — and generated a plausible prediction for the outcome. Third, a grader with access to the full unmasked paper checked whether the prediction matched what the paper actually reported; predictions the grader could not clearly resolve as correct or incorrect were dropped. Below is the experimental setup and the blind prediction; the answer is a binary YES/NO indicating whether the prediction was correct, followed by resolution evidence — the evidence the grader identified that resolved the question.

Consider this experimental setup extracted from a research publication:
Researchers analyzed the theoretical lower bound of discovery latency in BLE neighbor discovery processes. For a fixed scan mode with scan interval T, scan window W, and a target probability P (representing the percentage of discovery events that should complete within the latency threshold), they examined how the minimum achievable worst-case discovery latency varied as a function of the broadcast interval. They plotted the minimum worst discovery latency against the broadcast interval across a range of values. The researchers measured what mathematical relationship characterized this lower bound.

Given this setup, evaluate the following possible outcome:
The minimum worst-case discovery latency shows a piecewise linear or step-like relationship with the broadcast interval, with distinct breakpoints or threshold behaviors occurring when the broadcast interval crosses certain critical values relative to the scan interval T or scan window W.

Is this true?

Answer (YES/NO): NO